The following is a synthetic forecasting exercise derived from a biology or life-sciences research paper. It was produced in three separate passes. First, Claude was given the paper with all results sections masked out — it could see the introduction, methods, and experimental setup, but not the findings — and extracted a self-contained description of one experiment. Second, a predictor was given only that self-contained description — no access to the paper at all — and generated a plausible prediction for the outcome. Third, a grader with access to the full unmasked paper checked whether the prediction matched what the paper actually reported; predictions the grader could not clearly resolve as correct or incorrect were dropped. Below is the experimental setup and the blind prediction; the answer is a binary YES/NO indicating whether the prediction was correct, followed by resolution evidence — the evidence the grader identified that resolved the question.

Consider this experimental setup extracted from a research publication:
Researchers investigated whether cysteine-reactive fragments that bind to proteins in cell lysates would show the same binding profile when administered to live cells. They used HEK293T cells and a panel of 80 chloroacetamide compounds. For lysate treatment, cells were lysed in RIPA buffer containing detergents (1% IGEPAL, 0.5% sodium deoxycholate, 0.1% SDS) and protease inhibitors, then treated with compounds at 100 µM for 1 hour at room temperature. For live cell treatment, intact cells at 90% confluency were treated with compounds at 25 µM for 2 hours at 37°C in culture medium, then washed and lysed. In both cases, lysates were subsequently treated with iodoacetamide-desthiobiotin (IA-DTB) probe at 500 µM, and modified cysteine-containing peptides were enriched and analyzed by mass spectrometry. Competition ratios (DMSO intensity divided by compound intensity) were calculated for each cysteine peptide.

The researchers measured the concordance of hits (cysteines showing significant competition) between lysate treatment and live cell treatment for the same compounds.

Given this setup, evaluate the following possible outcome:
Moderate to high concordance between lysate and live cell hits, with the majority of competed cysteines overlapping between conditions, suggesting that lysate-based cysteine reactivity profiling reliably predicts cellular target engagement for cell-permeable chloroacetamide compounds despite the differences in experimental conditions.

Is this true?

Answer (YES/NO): YES